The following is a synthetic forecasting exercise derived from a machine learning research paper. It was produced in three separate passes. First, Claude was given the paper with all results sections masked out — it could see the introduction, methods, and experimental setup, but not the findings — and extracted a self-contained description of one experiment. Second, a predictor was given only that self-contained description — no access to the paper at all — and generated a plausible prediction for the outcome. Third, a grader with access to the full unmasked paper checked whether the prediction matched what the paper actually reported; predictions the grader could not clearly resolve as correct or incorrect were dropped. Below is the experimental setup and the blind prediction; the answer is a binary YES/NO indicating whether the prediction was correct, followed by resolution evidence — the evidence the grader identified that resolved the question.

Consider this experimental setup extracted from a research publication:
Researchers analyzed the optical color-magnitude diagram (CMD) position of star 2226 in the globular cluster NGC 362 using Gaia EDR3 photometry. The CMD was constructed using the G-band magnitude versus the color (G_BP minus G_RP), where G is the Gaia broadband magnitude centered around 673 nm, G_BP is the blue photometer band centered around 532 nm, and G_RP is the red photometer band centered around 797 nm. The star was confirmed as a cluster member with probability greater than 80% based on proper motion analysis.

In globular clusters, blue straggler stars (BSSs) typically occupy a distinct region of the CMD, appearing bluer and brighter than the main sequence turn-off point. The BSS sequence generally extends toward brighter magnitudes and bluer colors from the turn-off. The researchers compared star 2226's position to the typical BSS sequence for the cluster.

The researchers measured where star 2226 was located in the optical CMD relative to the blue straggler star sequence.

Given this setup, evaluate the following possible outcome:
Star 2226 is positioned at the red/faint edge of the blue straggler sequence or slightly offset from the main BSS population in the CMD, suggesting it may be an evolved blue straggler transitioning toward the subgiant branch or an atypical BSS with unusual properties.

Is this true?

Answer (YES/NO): NO